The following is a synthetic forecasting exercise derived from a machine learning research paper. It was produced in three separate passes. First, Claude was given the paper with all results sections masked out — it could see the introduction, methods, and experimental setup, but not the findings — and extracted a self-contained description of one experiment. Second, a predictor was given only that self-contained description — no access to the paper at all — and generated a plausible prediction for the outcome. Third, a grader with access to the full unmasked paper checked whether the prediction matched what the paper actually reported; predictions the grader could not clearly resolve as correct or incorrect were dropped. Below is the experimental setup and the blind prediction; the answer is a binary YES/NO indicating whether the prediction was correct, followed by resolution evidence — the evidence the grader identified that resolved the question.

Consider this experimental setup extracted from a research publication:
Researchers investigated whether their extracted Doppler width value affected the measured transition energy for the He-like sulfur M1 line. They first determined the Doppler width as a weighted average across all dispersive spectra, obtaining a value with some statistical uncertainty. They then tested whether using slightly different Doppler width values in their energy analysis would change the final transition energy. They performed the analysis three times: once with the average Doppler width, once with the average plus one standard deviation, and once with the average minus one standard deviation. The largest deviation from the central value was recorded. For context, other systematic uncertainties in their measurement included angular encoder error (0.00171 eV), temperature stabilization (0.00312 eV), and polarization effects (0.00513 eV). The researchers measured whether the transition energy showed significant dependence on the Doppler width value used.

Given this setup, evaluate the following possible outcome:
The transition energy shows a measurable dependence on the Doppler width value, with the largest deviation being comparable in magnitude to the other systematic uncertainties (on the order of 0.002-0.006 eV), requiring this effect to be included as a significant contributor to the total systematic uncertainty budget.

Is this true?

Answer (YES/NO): NO